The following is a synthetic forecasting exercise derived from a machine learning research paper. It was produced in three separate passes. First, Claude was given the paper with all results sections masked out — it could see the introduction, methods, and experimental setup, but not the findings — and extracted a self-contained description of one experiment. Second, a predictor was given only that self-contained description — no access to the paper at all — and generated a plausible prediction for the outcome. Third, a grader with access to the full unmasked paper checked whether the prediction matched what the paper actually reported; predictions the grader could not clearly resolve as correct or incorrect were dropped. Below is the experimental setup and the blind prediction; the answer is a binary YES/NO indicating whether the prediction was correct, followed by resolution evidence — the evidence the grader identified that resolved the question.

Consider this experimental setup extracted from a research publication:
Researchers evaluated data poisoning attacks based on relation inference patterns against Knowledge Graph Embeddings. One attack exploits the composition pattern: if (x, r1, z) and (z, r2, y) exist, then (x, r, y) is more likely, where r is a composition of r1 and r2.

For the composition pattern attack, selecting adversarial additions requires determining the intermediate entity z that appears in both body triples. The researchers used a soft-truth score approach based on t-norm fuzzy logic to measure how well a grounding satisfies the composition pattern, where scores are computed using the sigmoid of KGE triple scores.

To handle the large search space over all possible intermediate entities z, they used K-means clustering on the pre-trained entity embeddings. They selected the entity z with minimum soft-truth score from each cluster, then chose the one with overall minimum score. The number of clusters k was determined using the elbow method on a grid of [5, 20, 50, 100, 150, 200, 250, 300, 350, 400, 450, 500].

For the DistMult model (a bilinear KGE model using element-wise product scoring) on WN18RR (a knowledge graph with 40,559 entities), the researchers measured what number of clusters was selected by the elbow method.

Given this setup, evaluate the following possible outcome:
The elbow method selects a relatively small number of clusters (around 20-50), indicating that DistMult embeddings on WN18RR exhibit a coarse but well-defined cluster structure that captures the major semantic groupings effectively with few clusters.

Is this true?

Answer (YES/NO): NO